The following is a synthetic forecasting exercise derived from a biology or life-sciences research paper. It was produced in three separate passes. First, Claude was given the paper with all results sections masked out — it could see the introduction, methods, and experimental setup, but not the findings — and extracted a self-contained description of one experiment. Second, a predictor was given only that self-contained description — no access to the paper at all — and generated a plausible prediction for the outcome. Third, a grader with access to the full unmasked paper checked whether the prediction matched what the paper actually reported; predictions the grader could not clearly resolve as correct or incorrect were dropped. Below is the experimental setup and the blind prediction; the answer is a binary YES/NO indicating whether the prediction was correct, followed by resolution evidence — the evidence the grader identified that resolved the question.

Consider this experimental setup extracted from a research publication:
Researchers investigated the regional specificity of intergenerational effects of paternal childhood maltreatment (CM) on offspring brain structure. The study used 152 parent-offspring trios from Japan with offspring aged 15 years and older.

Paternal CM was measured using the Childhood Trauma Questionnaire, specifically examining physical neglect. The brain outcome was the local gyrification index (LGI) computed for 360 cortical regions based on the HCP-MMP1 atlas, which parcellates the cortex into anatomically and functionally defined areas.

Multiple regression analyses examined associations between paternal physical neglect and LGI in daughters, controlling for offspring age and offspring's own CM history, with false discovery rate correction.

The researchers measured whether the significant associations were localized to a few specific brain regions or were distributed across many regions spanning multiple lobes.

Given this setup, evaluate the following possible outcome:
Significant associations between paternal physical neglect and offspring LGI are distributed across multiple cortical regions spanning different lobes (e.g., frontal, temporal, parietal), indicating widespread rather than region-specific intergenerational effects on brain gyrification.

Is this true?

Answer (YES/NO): YES